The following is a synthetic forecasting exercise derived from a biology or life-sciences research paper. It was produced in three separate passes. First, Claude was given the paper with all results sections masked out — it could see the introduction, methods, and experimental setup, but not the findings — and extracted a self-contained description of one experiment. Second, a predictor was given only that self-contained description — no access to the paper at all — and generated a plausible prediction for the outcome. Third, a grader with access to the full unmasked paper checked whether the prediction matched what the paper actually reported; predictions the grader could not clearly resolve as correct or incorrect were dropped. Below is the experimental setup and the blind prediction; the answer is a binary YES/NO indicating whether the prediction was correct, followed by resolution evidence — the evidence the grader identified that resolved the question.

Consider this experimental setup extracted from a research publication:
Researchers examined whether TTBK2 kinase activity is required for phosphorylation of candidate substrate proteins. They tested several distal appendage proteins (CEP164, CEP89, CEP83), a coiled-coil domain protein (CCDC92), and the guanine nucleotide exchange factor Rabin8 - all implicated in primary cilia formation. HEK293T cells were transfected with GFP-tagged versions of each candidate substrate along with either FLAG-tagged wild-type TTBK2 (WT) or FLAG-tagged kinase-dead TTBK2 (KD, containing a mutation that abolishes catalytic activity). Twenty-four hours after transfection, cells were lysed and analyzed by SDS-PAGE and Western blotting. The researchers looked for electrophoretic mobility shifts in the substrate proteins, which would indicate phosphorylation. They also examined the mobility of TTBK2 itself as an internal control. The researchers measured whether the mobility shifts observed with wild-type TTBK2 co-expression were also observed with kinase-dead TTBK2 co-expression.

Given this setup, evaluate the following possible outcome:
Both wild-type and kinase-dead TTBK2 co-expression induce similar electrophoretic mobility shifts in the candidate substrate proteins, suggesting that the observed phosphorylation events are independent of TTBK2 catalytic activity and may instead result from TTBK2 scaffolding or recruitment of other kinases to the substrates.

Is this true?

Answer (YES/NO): NO